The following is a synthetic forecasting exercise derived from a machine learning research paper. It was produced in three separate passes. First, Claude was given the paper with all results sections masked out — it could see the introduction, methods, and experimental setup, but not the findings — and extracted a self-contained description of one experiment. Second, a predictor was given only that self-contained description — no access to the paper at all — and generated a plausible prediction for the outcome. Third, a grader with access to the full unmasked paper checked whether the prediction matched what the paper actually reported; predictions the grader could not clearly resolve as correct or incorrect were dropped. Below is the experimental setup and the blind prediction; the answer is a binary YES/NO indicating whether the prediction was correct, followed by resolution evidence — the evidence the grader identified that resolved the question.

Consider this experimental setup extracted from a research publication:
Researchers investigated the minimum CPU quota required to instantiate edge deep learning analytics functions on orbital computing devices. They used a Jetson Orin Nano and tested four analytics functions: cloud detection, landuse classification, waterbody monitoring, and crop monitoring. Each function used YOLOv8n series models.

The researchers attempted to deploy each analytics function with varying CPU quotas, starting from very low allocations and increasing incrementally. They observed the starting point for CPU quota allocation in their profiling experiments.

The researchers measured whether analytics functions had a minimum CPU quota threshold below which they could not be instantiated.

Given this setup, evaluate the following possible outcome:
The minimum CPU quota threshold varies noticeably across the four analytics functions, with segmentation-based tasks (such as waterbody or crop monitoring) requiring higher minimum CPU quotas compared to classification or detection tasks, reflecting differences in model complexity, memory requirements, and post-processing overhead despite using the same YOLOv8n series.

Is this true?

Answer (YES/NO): NO